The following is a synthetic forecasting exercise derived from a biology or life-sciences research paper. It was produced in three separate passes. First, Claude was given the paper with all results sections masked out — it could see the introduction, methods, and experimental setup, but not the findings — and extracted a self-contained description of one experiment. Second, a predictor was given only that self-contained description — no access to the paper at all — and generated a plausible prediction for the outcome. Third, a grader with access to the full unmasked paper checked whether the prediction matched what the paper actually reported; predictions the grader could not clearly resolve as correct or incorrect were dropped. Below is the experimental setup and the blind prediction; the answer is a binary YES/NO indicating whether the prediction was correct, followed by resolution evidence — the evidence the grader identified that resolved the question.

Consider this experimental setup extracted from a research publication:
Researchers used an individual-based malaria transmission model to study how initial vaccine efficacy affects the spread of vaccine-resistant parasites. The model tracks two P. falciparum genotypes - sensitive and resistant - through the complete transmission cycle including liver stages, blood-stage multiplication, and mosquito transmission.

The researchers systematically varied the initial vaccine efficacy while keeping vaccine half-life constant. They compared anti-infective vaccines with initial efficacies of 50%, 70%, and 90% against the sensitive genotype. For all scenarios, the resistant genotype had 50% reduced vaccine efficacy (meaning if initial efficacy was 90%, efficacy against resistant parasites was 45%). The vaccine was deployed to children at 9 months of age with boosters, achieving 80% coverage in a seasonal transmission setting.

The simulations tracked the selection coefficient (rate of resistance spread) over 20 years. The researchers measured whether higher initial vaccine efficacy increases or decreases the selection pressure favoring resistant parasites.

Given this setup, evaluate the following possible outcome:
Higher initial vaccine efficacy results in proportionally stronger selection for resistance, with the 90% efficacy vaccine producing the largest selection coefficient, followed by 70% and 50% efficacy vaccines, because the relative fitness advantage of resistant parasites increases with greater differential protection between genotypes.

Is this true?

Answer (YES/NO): YES